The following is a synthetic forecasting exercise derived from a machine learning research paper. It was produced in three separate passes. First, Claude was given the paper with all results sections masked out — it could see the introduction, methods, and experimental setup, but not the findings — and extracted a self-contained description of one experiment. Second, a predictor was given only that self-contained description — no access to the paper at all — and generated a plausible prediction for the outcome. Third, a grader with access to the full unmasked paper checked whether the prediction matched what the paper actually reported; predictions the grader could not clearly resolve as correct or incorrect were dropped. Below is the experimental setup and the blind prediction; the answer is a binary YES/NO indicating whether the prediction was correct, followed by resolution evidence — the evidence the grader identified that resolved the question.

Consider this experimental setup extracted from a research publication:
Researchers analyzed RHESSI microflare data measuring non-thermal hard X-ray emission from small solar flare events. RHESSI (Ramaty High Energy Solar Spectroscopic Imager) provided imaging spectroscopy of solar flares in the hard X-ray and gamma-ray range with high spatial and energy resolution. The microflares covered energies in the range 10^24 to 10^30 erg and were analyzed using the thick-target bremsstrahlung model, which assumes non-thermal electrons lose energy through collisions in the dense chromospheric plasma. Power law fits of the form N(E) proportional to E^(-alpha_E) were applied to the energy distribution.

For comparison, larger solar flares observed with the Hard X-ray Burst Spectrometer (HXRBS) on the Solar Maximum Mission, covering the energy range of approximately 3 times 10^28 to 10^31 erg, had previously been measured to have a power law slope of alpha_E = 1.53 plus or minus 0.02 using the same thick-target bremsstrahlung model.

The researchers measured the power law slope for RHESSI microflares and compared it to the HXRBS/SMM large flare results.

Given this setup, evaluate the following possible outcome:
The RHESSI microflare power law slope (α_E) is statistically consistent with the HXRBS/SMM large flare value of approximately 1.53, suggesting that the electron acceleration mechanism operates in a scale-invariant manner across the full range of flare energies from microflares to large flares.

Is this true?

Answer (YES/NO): NO